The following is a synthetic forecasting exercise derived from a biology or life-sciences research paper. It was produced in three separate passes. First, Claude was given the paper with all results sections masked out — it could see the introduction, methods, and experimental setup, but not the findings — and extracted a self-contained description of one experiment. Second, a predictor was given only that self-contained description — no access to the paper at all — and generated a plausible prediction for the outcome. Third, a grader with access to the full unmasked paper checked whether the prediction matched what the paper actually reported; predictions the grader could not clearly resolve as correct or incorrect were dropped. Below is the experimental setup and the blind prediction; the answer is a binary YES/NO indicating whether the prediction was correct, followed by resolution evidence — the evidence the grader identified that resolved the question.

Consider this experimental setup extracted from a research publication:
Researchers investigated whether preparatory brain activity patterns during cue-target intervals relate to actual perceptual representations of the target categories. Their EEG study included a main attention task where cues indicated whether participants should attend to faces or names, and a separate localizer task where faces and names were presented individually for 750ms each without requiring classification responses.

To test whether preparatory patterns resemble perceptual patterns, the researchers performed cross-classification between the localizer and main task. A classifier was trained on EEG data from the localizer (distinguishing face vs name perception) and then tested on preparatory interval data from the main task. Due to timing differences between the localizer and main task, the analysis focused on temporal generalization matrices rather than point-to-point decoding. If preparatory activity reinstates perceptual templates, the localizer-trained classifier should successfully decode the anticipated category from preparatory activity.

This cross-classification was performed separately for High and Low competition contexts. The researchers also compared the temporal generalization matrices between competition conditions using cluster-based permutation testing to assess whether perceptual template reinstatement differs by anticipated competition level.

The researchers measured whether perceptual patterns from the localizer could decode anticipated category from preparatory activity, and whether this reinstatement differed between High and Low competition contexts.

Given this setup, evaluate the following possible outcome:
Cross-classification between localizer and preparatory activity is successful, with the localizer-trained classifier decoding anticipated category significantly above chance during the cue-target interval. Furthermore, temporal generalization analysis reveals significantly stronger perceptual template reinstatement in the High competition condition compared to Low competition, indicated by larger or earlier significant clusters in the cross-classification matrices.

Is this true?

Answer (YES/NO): NO